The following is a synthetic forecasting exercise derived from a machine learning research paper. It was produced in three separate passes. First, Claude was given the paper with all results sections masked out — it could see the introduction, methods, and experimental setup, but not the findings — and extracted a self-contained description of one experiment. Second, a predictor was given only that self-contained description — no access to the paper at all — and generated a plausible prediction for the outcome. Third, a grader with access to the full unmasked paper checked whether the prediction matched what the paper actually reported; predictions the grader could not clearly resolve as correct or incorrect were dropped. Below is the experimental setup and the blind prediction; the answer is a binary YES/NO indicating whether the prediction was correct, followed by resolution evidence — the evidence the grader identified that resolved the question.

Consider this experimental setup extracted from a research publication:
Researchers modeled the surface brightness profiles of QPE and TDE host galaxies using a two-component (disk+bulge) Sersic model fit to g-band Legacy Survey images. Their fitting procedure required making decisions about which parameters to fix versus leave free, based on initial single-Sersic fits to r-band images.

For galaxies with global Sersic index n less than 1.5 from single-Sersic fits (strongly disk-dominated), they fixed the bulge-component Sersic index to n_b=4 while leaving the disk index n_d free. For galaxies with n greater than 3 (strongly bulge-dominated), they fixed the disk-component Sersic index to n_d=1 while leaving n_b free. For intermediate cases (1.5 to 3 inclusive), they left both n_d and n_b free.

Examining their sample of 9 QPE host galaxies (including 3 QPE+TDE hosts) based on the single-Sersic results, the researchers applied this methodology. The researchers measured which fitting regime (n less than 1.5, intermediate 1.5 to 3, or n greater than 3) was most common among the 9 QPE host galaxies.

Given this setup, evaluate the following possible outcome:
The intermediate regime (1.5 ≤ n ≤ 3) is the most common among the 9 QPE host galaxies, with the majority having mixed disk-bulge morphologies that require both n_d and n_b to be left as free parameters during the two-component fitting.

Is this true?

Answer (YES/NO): YES